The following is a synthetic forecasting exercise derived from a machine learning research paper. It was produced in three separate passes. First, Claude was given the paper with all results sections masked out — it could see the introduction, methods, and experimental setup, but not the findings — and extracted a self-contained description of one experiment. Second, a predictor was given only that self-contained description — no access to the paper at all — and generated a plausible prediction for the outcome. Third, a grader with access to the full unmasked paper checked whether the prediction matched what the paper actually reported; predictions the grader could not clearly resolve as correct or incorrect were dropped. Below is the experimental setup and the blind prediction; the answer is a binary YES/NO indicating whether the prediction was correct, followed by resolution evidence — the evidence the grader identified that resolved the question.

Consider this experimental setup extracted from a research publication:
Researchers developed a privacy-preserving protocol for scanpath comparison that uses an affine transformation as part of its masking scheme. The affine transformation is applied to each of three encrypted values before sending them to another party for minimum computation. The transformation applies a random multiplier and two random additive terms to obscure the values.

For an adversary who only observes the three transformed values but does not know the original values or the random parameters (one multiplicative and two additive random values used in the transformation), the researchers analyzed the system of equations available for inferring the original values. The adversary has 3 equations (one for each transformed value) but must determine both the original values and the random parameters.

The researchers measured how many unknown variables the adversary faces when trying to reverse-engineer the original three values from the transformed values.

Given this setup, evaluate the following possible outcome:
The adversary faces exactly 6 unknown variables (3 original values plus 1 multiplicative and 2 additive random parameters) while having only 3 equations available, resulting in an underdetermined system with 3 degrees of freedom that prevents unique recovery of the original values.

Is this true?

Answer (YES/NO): YES